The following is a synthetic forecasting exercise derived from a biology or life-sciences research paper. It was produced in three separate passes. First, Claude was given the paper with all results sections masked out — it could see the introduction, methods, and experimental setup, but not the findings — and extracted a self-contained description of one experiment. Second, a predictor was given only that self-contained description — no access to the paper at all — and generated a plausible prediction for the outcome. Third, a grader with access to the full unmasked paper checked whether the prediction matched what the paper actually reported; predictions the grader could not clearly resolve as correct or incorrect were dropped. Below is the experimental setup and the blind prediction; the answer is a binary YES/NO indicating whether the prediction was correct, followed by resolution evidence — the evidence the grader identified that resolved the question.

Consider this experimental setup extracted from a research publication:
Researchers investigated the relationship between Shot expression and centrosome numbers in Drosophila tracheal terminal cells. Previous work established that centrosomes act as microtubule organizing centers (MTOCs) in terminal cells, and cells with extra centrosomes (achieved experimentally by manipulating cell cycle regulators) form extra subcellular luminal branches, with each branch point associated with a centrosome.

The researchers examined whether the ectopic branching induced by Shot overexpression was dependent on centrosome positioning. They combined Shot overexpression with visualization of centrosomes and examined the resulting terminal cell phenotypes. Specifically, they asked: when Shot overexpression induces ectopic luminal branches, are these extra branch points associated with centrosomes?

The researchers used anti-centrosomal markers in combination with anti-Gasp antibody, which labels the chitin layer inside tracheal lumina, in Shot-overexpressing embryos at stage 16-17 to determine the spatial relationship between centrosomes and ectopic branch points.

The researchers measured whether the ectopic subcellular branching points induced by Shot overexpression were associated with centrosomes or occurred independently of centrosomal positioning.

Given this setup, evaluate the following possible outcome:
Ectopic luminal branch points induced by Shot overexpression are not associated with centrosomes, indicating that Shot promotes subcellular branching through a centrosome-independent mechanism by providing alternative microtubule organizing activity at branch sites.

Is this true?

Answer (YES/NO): YES